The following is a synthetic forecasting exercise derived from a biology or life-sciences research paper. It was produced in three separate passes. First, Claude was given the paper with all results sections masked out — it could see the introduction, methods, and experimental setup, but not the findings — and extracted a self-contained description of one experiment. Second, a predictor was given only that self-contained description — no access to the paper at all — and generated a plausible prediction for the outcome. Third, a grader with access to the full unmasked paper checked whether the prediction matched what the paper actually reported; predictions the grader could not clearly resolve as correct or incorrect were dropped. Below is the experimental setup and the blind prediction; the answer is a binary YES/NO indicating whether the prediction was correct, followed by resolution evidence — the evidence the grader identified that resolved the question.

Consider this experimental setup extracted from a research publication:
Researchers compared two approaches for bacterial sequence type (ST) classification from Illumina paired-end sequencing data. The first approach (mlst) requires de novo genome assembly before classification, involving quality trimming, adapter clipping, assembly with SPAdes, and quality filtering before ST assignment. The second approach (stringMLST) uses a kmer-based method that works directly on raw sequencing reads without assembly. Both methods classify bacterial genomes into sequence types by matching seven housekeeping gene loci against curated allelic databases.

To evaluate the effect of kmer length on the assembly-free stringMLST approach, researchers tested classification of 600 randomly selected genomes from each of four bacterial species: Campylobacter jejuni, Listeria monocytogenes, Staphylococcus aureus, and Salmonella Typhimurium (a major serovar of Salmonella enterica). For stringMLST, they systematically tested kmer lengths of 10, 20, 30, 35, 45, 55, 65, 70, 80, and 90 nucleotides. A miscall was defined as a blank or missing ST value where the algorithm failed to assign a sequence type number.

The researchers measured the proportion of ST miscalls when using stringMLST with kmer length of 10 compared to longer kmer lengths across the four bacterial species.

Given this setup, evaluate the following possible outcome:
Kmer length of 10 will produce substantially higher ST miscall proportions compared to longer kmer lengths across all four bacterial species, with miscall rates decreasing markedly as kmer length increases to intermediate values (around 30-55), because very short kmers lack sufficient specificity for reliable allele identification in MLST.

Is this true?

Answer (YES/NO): YES